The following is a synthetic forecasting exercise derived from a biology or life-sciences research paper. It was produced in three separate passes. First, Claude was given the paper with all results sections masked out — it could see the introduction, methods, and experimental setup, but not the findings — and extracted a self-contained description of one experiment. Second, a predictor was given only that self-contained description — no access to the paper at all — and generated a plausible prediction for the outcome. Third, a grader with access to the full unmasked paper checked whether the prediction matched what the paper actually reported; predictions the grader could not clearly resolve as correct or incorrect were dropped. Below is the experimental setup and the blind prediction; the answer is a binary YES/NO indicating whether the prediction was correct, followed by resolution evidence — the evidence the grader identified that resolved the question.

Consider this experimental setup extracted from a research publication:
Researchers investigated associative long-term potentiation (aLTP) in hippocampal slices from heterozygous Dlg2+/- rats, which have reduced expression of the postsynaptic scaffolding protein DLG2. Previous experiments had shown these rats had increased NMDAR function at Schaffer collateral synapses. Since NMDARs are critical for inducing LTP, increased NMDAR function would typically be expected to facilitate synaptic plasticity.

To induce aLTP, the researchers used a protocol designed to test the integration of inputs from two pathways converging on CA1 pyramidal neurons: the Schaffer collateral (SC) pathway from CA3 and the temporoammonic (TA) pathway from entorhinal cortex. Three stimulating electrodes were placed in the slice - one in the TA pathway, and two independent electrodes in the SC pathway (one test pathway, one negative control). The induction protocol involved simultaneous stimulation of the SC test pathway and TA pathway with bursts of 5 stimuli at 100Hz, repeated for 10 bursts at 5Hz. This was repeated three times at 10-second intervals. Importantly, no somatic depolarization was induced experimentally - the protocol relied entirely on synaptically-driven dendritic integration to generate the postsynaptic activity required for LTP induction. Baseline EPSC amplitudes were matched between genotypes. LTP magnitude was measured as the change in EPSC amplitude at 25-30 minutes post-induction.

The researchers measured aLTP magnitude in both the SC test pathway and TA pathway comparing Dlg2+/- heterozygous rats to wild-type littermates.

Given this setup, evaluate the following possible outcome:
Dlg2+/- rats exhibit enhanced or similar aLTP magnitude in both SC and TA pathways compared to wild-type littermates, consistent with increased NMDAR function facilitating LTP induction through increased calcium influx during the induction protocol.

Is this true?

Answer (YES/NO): NO